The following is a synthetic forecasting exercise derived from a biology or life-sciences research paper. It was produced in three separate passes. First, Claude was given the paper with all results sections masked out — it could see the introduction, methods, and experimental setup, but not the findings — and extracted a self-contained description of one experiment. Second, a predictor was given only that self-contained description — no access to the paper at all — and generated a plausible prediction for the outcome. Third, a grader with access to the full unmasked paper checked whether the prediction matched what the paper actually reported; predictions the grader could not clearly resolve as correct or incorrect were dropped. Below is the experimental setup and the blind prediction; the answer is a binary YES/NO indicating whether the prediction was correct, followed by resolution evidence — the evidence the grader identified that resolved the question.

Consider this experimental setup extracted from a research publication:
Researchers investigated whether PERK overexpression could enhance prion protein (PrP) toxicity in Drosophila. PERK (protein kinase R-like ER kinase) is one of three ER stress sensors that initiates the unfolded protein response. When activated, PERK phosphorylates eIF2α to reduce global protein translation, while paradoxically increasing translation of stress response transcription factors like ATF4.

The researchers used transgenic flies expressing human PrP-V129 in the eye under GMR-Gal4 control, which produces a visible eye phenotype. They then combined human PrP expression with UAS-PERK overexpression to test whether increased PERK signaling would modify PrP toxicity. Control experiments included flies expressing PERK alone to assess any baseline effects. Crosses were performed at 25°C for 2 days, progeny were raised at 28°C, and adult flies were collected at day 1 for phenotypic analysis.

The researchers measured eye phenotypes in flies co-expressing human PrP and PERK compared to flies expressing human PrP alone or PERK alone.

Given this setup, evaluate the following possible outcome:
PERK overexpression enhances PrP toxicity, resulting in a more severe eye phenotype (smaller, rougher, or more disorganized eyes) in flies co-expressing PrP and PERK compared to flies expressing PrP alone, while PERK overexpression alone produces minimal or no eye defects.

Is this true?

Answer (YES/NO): NO